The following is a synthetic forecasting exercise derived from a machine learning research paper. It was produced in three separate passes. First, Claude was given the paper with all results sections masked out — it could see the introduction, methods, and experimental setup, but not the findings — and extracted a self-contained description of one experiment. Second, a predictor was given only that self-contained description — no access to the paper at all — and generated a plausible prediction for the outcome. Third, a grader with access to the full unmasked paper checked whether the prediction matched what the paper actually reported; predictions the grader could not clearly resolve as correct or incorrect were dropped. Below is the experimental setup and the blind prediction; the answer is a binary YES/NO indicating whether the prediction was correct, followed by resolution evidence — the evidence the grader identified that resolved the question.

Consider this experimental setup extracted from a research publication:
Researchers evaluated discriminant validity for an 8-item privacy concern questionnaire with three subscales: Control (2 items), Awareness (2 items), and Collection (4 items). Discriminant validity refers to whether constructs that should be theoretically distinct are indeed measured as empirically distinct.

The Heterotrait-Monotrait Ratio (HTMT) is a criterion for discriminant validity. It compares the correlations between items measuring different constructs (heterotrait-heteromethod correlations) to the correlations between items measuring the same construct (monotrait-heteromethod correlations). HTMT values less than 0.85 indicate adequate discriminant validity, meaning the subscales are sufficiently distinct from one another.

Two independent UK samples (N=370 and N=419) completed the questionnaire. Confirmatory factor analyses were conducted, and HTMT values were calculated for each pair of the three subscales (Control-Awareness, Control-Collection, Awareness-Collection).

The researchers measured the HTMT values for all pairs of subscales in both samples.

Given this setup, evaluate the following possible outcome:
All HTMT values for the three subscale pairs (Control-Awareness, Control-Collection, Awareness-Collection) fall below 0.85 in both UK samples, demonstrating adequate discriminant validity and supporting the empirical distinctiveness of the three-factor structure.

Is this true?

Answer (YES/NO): YES